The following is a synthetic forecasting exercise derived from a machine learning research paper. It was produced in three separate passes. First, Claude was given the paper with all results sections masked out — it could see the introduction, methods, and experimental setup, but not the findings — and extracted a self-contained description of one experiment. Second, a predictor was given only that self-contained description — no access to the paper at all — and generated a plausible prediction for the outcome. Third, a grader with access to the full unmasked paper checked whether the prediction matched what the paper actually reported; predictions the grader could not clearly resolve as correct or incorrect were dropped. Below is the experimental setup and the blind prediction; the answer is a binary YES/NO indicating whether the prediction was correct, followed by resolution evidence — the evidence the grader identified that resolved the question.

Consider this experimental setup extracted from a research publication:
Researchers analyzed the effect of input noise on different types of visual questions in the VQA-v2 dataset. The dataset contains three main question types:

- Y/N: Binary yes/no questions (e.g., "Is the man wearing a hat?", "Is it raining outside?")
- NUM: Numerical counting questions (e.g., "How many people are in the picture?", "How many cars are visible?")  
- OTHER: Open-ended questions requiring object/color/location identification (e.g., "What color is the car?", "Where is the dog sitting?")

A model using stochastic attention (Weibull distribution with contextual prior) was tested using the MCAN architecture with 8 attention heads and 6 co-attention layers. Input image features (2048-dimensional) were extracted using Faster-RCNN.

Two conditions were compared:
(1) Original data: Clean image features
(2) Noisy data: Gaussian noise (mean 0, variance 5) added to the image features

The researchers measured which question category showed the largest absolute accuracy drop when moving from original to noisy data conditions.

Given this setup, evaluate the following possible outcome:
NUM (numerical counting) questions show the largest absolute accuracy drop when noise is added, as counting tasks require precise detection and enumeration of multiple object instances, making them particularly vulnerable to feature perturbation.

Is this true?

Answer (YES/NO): YES